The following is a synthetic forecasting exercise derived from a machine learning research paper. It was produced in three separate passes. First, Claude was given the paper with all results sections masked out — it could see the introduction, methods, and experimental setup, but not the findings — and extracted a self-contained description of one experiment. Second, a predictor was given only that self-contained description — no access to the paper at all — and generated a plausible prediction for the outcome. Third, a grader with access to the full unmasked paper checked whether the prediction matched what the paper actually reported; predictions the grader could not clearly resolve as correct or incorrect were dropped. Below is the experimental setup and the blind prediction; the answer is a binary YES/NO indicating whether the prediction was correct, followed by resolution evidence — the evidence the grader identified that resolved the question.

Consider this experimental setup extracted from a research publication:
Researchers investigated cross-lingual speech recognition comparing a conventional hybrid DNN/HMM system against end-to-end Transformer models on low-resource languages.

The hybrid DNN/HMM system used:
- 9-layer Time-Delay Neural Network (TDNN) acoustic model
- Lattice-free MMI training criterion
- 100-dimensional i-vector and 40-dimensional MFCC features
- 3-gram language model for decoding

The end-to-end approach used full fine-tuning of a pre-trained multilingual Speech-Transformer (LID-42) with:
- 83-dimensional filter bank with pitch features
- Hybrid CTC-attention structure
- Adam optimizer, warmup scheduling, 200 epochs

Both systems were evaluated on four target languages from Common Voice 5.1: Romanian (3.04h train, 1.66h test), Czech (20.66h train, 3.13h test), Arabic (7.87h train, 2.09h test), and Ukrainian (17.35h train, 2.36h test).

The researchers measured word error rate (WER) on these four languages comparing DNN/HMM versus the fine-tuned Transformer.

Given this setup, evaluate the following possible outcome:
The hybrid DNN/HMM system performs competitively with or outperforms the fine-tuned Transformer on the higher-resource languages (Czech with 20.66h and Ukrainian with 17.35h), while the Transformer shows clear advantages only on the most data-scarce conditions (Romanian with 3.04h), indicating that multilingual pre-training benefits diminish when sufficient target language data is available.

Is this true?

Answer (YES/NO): NO